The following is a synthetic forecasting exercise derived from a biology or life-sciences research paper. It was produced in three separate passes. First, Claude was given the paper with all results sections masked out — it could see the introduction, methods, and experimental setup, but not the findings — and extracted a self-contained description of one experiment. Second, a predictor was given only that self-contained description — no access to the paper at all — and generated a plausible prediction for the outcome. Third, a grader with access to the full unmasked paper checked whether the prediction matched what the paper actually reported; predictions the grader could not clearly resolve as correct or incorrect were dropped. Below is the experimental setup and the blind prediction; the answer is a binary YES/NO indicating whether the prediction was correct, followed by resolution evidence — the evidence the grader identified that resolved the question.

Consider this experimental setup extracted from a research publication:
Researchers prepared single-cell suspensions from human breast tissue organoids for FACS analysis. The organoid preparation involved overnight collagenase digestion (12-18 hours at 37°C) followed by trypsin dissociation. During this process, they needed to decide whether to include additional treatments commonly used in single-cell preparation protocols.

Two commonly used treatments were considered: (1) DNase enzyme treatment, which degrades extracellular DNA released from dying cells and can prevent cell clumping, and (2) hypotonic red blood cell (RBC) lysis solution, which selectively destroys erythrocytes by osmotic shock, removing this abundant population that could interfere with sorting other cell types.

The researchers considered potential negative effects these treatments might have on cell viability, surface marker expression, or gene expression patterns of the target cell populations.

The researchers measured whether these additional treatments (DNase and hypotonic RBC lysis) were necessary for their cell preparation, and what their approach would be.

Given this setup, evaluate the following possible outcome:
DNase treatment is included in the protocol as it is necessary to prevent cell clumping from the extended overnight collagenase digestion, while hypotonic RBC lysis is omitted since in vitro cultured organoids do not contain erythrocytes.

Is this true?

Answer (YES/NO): NO